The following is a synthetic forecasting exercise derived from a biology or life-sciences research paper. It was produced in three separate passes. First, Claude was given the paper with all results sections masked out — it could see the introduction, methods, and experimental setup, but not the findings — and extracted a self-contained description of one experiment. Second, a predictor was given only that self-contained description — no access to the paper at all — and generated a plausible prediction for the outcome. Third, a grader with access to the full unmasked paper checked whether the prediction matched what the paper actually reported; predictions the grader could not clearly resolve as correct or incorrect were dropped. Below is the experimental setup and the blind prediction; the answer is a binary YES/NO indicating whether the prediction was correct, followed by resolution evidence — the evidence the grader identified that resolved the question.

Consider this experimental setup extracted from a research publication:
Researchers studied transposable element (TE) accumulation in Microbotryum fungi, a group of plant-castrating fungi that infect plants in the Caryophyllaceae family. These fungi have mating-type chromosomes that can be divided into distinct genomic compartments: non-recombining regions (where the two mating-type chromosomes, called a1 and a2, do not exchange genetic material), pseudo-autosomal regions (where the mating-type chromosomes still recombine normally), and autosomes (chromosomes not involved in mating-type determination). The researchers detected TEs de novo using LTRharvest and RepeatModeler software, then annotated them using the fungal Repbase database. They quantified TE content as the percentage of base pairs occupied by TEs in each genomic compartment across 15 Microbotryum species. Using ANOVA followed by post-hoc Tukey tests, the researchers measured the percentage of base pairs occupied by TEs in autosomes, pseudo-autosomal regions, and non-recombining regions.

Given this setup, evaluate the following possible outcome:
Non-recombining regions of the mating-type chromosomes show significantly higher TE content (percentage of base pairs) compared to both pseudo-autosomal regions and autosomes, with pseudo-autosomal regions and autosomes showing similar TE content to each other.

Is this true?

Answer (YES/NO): YES